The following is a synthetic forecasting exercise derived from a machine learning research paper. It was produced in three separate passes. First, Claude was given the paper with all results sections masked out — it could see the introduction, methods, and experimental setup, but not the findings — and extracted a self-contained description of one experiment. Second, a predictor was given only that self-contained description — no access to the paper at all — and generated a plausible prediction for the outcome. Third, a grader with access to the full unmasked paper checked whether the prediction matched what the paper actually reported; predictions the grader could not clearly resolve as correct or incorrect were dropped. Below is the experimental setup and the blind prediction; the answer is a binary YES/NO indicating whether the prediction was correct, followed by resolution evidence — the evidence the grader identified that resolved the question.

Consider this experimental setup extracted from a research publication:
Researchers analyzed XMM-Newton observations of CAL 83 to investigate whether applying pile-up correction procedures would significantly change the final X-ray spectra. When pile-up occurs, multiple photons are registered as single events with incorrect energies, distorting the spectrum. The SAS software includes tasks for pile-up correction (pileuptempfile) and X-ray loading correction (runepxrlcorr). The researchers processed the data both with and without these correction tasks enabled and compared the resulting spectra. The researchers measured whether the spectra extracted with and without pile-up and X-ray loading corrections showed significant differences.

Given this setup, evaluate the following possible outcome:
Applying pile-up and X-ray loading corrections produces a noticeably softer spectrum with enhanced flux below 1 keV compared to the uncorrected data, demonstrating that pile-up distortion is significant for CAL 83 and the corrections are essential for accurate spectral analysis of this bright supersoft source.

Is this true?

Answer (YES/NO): NO